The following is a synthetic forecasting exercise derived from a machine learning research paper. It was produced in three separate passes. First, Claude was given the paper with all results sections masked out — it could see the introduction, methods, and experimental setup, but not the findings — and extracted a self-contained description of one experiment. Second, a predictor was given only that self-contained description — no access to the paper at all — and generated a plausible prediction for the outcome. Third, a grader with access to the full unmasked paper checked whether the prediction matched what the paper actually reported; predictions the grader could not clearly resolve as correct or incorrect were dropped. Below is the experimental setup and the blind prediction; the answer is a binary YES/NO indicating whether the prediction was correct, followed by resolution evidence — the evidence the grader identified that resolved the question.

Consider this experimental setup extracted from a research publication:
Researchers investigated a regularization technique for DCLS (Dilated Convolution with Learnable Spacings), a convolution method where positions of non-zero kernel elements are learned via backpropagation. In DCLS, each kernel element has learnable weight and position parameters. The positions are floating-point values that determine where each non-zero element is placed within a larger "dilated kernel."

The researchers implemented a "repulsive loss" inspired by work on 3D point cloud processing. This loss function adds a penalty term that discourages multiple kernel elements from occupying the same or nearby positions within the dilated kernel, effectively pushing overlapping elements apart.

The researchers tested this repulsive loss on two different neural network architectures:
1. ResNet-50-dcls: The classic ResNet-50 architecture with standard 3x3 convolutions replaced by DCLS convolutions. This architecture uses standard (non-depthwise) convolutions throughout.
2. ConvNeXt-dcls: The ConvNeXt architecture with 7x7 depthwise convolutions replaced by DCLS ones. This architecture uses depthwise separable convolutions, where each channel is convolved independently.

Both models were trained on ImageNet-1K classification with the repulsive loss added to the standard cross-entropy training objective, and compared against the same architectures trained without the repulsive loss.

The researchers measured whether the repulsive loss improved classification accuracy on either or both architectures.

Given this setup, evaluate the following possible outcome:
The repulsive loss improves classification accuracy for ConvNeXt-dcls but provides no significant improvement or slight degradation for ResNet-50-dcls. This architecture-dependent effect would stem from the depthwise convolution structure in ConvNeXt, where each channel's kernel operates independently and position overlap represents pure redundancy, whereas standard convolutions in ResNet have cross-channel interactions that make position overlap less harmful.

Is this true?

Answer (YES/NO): NO